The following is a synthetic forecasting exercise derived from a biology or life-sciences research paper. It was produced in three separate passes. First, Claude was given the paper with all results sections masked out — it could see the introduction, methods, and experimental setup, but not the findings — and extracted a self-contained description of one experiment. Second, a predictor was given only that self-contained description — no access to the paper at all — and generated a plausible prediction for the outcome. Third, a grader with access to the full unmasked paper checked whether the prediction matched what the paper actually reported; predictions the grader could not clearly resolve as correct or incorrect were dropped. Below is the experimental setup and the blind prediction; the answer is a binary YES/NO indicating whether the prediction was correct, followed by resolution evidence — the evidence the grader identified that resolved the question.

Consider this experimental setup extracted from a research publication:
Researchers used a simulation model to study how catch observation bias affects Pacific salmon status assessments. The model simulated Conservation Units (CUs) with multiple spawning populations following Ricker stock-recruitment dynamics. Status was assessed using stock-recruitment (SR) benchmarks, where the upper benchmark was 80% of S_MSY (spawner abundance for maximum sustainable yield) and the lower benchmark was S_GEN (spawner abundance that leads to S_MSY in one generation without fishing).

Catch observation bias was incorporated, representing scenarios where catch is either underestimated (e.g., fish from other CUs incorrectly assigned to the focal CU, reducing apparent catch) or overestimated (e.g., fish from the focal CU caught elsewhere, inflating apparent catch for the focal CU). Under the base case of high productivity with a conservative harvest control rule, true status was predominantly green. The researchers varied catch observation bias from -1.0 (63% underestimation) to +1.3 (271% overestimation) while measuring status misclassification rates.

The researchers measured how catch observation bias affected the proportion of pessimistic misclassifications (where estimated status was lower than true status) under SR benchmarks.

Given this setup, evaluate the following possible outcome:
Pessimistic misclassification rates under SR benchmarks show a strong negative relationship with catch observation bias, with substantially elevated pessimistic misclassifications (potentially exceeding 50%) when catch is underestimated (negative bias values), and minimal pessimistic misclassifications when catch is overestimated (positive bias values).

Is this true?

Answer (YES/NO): NO